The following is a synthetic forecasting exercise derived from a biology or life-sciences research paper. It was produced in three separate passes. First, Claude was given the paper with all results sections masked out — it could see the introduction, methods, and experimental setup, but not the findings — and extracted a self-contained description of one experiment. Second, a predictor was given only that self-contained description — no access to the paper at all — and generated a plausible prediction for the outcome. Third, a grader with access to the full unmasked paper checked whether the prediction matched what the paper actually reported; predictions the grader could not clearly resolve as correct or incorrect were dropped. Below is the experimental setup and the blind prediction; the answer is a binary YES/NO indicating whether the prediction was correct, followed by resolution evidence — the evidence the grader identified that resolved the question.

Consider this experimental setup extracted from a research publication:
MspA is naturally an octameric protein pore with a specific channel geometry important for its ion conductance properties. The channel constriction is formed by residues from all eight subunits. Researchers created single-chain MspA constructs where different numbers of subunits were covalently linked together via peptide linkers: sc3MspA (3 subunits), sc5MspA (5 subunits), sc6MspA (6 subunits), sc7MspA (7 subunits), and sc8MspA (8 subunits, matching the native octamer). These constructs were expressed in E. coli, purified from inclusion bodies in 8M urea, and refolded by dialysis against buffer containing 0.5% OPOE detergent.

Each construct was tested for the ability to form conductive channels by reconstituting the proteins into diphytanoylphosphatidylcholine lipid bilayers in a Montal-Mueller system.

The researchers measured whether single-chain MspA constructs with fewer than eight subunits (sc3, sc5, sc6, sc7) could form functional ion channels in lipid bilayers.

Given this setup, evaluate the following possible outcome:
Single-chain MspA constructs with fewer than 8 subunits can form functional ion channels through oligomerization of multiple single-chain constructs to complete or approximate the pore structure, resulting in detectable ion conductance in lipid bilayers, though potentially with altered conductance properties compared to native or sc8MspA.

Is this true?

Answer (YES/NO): YES